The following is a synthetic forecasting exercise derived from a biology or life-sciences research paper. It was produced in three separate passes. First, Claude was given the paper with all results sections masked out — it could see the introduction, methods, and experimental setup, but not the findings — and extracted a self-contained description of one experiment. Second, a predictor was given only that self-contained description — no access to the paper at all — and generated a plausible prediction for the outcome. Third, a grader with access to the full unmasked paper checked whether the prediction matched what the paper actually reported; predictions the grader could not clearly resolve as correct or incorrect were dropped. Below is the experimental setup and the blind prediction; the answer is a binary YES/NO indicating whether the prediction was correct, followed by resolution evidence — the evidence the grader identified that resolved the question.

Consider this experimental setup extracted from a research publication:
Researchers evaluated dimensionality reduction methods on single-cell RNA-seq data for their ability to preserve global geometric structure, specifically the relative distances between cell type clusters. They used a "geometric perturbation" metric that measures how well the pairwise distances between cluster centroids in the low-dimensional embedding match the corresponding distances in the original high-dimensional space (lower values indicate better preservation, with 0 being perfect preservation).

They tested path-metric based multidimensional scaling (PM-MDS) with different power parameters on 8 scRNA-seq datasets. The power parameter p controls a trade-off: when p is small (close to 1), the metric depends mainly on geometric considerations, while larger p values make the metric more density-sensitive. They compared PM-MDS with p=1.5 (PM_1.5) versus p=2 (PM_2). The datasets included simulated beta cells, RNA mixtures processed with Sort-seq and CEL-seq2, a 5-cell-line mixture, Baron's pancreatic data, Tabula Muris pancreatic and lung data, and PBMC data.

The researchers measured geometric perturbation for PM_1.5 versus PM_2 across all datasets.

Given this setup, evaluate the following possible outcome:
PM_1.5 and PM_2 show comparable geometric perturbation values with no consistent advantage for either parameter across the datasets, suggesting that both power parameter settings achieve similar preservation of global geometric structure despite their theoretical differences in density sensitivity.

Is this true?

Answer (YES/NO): NO